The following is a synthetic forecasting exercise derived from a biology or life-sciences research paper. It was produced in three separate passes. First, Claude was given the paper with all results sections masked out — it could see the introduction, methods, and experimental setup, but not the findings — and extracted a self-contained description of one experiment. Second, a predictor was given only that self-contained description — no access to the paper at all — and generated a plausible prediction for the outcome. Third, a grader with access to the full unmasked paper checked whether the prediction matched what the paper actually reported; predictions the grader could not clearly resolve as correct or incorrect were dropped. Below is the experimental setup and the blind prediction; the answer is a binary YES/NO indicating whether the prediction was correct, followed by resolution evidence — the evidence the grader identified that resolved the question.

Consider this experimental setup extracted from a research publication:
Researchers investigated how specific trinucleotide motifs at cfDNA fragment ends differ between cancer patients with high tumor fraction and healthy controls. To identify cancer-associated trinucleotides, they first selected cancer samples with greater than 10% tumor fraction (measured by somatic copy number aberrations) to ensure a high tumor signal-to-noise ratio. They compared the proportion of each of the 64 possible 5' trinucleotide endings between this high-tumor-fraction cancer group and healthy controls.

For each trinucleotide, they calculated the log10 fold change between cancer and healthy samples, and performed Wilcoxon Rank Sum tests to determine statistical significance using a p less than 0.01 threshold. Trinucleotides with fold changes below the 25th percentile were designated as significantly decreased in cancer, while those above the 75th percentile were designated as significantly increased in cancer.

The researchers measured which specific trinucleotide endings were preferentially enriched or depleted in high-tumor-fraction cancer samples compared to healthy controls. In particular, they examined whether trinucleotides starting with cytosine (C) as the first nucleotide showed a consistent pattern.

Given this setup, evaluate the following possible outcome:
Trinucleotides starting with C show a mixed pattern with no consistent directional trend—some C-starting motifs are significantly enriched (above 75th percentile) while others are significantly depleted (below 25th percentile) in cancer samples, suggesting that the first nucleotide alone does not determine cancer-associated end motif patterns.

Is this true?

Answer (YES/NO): NO